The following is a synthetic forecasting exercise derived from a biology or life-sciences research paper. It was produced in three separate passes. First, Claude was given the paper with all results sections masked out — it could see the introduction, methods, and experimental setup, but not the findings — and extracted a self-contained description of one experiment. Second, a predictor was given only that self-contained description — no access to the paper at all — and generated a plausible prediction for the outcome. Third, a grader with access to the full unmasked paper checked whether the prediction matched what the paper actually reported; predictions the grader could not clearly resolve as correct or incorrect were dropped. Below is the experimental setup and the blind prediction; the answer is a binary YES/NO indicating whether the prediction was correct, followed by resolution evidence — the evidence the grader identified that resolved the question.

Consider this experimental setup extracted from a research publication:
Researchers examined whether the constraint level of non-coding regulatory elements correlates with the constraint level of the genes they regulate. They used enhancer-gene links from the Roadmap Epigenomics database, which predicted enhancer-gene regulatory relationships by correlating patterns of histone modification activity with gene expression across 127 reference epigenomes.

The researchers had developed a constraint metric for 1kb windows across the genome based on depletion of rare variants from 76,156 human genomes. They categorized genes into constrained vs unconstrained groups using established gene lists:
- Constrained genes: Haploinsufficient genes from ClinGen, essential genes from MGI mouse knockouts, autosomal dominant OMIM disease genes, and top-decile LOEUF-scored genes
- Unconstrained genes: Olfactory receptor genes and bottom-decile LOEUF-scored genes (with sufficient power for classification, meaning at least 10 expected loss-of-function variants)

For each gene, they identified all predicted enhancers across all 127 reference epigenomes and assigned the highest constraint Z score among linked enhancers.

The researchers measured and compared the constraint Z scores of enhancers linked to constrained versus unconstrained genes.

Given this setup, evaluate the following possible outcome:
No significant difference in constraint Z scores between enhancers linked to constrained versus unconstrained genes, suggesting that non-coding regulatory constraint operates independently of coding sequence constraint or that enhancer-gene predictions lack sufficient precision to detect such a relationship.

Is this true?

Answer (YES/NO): NO